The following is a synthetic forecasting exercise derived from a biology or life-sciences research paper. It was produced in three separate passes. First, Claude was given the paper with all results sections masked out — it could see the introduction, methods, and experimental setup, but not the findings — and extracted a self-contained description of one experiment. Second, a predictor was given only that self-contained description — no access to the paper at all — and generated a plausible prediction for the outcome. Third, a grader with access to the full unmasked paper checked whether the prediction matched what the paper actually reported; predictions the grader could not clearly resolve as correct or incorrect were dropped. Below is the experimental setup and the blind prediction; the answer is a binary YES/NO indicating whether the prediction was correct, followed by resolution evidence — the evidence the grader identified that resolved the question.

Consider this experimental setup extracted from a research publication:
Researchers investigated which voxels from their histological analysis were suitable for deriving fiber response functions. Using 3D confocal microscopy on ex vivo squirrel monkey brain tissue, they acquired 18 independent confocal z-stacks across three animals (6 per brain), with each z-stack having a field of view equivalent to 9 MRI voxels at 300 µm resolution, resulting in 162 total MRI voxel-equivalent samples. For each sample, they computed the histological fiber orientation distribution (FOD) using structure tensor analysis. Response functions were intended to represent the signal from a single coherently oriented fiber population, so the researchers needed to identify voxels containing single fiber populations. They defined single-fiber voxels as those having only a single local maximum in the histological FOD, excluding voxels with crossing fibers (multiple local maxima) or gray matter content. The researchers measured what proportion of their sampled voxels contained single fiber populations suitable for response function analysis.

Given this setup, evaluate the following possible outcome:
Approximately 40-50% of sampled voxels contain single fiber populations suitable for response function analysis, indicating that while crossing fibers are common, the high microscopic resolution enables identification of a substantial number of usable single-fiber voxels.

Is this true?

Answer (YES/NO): NO